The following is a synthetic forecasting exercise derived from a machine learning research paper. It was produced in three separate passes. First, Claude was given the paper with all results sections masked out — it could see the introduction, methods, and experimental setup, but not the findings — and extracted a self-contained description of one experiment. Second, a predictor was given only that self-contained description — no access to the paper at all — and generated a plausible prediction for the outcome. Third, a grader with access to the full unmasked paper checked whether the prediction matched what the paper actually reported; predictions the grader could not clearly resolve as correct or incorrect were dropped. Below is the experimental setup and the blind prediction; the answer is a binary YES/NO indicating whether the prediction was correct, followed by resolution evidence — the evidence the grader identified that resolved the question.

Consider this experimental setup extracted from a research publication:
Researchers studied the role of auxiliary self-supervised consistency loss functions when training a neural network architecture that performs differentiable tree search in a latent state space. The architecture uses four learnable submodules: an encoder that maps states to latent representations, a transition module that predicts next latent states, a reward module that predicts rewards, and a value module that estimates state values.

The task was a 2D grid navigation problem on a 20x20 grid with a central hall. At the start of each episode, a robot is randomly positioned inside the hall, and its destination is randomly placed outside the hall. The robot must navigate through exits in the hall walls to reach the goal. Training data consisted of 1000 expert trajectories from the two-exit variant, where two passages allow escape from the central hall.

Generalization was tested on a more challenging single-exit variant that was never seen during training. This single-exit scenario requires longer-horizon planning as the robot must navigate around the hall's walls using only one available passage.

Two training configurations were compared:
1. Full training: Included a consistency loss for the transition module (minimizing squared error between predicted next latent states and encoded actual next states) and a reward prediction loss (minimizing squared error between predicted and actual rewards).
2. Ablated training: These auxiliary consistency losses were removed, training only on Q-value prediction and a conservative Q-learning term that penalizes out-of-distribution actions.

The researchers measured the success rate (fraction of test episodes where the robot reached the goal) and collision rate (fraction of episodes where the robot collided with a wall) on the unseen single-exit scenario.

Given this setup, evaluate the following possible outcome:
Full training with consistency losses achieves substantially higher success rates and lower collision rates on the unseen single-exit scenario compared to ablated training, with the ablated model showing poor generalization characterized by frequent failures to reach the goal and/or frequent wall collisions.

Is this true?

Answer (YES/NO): NO